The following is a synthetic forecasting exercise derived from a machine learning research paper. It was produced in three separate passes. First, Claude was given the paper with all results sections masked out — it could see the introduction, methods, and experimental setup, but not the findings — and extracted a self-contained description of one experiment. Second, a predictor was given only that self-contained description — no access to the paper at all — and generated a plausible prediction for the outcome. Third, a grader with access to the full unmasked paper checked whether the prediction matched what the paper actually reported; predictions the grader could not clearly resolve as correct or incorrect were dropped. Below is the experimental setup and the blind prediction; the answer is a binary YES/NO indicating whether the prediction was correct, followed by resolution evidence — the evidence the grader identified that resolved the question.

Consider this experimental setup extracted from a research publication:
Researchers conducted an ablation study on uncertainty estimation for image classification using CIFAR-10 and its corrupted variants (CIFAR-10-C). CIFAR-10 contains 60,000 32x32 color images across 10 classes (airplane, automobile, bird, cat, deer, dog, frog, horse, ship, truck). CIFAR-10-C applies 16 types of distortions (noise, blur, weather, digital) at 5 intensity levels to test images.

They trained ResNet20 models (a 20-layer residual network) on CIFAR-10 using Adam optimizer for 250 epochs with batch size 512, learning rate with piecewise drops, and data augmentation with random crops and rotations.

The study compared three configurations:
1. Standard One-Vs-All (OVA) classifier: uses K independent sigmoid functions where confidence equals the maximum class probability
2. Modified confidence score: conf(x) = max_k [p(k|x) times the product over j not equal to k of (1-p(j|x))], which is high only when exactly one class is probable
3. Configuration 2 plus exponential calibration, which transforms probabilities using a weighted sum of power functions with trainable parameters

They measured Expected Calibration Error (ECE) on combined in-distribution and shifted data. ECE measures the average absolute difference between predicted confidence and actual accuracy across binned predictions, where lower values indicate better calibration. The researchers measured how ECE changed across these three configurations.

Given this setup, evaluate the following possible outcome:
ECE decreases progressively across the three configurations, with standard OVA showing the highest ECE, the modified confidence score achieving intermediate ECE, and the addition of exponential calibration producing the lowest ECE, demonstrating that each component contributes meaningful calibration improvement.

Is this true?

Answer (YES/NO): YES